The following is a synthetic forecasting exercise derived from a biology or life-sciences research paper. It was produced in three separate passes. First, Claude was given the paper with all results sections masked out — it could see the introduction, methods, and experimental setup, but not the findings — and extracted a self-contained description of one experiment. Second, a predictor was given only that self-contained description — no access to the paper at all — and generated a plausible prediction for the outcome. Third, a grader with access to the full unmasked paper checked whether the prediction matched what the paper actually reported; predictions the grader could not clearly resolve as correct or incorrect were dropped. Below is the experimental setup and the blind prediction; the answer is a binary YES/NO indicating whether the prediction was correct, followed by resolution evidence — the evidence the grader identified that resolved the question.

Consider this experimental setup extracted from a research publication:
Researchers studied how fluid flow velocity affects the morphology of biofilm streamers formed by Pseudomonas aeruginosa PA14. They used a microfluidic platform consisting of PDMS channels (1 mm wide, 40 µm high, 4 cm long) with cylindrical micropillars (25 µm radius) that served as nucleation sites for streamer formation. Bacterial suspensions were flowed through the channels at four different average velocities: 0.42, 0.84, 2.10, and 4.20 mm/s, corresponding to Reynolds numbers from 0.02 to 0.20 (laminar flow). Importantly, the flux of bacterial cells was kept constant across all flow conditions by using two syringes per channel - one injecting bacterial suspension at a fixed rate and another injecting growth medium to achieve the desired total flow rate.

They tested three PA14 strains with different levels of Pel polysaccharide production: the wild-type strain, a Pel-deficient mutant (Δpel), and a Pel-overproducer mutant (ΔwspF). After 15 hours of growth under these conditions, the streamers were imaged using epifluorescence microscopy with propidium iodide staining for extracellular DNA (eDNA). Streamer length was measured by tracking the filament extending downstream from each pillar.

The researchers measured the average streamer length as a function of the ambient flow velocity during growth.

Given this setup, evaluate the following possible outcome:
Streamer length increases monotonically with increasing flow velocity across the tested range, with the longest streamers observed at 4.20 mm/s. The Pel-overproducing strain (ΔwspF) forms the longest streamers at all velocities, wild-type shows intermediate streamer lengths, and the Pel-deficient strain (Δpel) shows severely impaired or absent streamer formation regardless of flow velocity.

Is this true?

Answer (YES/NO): NO